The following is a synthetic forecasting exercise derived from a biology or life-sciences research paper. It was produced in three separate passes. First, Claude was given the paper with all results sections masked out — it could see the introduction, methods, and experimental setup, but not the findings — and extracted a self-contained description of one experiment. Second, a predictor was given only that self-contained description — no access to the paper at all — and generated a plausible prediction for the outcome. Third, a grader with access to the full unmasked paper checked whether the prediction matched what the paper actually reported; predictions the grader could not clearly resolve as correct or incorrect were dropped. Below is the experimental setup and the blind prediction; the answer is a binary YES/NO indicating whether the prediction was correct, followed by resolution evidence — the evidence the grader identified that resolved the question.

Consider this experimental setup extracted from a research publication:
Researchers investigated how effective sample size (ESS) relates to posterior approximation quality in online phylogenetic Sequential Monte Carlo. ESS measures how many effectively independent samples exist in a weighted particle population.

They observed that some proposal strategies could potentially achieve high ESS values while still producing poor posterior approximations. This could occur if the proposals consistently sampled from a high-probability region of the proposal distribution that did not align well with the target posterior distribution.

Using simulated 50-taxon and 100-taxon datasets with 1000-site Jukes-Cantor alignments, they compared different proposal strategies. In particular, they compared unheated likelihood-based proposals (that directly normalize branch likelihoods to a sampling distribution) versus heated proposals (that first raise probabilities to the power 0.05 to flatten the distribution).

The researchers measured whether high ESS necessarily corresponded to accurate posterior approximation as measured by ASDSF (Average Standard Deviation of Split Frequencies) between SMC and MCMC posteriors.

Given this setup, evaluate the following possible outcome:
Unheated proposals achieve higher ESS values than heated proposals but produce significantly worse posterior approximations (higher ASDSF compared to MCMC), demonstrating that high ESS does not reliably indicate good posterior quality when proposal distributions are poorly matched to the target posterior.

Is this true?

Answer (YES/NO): YES